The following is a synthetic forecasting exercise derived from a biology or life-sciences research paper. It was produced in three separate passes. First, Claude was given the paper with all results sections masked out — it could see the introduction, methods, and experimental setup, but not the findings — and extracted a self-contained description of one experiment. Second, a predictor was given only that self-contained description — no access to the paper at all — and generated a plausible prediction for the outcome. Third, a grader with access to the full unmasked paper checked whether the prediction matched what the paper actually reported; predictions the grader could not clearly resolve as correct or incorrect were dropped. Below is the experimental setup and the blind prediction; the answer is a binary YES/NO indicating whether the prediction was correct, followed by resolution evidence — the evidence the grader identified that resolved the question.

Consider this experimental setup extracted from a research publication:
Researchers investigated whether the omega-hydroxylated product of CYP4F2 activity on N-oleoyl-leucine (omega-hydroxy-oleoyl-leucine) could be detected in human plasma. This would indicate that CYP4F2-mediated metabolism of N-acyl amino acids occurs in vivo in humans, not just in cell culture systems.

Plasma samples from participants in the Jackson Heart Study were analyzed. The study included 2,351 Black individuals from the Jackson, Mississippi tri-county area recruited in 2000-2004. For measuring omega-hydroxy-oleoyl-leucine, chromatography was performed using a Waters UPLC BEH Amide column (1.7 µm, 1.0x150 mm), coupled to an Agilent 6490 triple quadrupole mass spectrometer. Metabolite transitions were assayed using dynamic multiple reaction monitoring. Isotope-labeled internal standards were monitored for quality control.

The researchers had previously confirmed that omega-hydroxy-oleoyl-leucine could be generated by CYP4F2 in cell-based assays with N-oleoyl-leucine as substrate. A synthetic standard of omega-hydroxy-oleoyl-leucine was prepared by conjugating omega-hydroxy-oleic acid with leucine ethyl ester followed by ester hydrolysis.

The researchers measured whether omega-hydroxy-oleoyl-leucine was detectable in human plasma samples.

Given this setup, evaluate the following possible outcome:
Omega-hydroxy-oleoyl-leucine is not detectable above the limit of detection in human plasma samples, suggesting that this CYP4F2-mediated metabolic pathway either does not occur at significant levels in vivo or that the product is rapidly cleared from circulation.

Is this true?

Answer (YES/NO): NO